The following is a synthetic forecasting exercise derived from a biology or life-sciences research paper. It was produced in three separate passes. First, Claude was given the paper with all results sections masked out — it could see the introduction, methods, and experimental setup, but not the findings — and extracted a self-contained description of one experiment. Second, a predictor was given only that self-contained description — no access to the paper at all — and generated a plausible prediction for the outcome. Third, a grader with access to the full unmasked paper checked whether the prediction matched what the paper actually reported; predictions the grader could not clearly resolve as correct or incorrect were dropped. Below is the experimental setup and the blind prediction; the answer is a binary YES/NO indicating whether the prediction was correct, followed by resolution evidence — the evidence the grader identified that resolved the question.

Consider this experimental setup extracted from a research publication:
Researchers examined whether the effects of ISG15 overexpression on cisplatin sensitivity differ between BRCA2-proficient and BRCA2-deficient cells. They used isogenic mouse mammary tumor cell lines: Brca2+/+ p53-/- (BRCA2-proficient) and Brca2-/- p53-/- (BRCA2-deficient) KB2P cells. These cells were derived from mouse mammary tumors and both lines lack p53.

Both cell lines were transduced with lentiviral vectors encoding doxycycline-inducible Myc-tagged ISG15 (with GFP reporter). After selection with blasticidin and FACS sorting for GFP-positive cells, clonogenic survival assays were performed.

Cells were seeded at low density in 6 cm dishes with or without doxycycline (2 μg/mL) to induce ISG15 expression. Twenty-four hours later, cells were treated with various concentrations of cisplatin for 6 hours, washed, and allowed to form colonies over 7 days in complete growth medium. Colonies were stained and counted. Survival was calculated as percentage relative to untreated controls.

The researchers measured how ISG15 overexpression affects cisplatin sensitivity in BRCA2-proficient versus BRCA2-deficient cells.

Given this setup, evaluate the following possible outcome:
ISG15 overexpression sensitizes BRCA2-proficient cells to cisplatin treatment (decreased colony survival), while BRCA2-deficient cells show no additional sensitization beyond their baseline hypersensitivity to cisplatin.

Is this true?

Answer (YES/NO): NO